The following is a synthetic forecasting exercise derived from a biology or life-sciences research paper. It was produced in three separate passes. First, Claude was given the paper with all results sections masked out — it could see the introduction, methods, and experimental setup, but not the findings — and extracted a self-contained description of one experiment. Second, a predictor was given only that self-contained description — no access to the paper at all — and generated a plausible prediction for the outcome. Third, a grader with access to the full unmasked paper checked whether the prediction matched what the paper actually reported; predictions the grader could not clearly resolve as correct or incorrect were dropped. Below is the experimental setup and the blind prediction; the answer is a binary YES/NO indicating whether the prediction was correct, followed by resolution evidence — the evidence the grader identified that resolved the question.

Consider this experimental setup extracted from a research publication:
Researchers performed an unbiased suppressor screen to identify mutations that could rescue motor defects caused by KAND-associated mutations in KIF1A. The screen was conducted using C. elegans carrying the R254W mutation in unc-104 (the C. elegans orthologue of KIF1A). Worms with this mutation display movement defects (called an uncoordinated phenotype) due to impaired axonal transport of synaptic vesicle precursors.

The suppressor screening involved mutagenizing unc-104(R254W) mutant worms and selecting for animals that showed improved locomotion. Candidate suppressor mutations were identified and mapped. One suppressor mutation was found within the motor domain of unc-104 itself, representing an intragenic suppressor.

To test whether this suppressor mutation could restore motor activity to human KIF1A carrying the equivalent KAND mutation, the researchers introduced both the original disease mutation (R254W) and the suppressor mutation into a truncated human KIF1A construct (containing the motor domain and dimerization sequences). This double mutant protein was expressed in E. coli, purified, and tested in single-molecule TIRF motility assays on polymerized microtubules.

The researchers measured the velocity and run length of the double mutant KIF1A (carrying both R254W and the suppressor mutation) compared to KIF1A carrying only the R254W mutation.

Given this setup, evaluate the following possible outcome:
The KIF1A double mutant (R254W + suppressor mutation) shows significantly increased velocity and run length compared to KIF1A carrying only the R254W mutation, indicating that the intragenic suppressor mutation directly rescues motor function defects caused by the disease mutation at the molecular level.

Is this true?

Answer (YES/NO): YES